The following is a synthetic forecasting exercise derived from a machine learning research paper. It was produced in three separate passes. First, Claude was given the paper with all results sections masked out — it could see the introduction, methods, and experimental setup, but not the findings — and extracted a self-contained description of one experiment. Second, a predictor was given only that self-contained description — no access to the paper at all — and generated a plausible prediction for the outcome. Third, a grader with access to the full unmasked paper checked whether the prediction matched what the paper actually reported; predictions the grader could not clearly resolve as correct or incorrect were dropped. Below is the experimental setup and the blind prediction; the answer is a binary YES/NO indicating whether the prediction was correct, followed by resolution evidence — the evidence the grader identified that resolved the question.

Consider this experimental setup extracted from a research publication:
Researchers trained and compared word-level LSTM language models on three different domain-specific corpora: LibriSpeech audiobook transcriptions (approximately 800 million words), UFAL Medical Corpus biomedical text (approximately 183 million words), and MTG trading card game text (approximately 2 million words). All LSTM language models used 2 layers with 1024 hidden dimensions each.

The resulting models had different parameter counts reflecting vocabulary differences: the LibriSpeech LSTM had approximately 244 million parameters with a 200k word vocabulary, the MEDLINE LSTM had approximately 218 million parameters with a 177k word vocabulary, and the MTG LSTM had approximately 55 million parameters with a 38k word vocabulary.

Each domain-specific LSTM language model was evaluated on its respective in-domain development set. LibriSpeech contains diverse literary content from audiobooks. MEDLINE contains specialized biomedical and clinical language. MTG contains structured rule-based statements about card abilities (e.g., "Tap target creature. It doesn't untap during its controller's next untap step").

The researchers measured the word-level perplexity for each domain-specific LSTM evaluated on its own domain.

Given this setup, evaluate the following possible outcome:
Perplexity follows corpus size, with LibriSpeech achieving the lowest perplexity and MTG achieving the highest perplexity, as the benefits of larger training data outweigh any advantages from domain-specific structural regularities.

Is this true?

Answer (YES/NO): NO